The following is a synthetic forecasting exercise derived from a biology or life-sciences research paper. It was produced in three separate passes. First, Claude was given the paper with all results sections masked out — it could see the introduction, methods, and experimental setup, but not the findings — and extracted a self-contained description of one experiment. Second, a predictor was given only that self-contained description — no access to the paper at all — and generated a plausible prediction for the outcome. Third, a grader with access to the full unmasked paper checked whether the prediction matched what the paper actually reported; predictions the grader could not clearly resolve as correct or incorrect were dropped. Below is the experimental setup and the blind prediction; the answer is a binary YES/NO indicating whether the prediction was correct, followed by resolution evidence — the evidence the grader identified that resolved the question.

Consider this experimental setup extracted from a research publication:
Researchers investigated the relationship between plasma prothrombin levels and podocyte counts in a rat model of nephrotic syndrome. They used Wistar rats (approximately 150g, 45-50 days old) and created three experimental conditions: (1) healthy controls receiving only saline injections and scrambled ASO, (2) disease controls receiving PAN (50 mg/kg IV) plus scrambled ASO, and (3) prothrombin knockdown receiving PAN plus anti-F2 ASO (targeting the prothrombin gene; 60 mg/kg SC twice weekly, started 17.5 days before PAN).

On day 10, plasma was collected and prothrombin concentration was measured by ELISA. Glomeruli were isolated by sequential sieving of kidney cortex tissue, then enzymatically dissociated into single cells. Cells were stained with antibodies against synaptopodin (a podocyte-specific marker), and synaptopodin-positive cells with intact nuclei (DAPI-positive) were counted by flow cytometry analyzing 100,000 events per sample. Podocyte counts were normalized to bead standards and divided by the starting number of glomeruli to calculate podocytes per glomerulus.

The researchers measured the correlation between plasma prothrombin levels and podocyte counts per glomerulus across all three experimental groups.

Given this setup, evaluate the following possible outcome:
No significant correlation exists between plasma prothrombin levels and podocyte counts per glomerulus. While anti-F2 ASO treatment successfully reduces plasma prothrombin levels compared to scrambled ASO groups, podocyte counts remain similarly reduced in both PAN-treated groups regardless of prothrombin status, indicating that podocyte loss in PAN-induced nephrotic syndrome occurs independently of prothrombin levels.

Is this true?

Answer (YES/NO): NO